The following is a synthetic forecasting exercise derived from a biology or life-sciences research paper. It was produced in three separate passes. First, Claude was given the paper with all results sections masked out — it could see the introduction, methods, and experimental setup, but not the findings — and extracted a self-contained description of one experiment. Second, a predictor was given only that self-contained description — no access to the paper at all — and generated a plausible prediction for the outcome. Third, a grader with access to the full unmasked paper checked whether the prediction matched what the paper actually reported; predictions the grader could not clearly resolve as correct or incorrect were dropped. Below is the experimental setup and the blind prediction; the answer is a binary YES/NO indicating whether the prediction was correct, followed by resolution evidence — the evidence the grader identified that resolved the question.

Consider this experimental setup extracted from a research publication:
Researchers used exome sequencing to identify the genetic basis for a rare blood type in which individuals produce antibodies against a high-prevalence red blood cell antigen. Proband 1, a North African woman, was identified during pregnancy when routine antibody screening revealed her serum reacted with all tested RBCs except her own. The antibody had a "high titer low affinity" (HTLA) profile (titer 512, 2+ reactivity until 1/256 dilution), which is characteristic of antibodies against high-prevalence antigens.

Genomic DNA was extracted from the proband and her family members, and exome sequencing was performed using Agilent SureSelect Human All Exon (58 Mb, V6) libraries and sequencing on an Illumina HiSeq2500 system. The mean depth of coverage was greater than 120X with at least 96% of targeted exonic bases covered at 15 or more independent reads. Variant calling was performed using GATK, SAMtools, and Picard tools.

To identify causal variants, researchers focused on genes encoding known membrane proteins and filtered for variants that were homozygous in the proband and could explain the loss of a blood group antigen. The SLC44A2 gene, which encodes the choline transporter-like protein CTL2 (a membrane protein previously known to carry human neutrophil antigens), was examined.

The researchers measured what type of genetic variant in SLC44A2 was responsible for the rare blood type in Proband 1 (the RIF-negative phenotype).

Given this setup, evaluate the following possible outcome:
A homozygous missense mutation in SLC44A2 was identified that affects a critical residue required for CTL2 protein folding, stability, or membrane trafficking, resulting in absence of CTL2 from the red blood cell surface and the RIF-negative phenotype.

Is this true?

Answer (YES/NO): NO